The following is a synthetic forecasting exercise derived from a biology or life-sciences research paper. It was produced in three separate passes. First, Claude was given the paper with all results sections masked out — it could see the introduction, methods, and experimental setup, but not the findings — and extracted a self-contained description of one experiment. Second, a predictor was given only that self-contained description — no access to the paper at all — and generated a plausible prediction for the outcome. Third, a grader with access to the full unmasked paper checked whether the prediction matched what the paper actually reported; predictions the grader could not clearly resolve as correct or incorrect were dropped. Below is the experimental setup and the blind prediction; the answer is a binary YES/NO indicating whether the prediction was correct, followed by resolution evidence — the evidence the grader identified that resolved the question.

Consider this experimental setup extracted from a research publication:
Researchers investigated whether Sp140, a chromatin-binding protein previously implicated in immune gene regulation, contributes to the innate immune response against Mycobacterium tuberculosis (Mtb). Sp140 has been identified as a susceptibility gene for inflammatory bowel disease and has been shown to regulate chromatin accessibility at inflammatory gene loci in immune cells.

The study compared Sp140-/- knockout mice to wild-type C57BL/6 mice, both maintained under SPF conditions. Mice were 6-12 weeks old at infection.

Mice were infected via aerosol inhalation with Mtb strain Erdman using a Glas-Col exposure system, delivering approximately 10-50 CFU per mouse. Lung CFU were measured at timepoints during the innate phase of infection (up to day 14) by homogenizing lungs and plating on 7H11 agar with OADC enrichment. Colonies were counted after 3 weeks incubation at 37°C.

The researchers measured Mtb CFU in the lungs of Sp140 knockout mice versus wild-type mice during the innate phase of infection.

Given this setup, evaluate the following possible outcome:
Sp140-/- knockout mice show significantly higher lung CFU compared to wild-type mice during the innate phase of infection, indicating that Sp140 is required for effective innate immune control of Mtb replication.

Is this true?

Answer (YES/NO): NO